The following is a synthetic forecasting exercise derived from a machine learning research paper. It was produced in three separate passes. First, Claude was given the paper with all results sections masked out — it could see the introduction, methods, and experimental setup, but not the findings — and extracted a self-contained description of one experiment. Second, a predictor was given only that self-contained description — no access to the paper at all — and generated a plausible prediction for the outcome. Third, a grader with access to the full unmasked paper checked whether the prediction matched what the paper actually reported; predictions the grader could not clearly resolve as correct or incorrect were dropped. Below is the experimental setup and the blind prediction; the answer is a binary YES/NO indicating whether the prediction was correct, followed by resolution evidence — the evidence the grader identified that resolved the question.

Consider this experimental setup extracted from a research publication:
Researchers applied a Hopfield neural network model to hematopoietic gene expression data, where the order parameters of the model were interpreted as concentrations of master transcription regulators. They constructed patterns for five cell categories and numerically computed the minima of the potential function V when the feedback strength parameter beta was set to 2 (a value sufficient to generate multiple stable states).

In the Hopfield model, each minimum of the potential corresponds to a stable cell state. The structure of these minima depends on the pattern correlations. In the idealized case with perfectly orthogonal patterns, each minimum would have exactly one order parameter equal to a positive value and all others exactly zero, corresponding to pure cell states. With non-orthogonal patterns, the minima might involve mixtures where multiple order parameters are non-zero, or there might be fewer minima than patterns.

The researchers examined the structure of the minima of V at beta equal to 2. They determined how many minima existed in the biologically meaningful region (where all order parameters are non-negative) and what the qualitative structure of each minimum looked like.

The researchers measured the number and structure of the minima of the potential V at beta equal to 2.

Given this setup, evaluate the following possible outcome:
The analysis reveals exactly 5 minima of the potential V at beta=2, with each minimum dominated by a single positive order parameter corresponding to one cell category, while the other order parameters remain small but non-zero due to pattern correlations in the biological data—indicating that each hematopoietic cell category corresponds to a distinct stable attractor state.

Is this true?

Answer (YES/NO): YES